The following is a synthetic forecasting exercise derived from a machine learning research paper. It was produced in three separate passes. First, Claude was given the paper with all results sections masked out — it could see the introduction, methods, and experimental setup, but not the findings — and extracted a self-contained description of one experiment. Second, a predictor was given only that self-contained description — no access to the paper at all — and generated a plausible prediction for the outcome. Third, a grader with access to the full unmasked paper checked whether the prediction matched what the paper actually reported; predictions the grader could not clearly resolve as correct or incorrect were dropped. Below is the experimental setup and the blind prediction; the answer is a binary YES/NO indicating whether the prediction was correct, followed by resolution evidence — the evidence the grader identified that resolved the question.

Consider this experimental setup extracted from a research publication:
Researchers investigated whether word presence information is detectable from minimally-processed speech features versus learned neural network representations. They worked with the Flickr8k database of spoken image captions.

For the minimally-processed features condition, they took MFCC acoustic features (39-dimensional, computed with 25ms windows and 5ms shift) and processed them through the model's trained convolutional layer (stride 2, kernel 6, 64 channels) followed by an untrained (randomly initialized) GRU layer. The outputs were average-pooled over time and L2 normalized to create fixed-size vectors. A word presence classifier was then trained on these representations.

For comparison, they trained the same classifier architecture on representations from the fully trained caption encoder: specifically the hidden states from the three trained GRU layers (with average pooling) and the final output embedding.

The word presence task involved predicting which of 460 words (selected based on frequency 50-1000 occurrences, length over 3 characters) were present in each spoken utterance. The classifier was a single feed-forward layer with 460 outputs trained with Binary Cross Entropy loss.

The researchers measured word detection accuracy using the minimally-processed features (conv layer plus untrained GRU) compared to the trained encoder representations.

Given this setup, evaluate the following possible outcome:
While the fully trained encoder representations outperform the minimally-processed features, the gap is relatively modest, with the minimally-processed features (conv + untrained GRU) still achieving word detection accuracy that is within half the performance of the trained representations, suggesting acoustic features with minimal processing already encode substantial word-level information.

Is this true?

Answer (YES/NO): NO